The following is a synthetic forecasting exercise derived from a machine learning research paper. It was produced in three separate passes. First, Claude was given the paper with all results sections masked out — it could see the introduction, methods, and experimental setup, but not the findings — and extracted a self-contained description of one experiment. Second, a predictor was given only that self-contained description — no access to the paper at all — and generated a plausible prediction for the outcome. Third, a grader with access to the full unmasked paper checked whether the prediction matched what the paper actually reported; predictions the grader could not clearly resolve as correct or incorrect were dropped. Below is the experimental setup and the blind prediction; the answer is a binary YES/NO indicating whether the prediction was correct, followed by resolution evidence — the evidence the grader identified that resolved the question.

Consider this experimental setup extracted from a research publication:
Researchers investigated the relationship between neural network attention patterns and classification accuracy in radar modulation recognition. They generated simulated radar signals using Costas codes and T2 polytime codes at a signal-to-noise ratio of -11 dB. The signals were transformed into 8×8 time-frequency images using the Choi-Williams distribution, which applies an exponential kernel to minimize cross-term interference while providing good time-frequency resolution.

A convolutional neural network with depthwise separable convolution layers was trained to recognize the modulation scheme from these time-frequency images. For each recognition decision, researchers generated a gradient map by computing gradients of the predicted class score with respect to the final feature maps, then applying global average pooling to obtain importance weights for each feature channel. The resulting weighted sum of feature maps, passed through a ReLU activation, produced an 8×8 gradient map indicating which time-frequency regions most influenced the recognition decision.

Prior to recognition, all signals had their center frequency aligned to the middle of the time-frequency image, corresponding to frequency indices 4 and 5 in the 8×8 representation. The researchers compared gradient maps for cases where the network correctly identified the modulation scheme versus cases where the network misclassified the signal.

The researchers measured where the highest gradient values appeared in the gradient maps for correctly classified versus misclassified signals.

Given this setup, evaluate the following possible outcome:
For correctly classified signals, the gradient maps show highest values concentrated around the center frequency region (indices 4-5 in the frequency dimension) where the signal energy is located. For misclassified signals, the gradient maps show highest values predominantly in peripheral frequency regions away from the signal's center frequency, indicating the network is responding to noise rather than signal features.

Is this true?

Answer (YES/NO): YES